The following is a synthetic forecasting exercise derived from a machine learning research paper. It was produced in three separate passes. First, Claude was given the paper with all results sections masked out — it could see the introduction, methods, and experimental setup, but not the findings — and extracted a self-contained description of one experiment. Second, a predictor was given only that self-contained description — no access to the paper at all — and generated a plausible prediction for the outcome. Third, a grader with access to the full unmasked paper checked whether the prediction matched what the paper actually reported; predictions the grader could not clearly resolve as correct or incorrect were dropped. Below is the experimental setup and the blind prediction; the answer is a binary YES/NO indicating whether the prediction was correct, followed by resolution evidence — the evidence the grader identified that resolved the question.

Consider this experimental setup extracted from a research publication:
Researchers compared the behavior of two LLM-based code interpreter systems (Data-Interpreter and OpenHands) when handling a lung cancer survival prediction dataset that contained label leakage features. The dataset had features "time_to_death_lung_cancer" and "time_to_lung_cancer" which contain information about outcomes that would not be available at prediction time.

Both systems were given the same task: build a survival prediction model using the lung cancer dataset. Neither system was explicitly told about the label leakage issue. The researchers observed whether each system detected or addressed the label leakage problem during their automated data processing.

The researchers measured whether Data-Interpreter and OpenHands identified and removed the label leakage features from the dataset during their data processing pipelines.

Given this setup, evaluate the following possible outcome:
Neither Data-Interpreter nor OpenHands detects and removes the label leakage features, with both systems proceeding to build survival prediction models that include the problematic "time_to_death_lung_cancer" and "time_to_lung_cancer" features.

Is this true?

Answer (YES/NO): YES